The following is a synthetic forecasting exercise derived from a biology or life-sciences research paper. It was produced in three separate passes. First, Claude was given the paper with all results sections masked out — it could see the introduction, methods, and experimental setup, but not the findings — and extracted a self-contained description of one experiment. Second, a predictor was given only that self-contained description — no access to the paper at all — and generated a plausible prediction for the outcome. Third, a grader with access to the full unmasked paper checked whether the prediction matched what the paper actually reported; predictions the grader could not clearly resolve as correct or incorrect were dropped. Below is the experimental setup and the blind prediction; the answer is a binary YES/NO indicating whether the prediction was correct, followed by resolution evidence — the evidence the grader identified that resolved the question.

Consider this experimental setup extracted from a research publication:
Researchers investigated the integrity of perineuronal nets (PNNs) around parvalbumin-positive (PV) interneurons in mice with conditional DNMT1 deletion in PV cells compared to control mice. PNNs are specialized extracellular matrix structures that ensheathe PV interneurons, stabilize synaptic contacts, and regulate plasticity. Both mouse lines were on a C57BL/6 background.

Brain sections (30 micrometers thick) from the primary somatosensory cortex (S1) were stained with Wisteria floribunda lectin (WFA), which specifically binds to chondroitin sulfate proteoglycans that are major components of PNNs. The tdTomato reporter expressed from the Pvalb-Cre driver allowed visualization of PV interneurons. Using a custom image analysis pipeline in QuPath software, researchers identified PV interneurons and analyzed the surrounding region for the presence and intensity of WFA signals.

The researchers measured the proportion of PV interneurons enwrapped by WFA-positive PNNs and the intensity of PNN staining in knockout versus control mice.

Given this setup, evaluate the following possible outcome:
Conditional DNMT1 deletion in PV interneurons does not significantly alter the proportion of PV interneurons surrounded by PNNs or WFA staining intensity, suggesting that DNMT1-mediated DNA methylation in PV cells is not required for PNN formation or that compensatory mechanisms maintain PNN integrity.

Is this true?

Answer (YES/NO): NO